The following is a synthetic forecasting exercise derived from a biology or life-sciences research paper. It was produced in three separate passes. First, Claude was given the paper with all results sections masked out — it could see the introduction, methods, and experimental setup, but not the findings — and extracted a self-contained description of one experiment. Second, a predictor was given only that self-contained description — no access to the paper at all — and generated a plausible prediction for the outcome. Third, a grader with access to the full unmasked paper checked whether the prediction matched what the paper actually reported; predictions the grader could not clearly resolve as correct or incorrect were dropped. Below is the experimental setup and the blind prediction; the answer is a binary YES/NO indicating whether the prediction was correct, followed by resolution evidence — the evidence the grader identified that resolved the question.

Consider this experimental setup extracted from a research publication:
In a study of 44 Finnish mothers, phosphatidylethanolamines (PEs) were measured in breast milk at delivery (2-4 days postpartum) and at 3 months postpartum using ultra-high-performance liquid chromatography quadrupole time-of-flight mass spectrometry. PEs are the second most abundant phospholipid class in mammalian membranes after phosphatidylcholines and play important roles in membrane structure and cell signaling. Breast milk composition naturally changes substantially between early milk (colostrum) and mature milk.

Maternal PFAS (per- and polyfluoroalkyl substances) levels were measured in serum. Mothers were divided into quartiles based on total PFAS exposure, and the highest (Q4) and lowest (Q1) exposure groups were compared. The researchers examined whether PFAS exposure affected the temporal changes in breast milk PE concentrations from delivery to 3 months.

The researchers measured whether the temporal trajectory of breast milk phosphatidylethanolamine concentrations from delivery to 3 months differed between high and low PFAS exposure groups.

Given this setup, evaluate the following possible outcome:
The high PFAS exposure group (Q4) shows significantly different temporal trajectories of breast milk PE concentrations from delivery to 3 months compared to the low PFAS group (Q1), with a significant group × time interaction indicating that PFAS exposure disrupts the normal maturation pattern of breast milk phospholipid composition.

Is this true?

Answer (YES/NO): NO